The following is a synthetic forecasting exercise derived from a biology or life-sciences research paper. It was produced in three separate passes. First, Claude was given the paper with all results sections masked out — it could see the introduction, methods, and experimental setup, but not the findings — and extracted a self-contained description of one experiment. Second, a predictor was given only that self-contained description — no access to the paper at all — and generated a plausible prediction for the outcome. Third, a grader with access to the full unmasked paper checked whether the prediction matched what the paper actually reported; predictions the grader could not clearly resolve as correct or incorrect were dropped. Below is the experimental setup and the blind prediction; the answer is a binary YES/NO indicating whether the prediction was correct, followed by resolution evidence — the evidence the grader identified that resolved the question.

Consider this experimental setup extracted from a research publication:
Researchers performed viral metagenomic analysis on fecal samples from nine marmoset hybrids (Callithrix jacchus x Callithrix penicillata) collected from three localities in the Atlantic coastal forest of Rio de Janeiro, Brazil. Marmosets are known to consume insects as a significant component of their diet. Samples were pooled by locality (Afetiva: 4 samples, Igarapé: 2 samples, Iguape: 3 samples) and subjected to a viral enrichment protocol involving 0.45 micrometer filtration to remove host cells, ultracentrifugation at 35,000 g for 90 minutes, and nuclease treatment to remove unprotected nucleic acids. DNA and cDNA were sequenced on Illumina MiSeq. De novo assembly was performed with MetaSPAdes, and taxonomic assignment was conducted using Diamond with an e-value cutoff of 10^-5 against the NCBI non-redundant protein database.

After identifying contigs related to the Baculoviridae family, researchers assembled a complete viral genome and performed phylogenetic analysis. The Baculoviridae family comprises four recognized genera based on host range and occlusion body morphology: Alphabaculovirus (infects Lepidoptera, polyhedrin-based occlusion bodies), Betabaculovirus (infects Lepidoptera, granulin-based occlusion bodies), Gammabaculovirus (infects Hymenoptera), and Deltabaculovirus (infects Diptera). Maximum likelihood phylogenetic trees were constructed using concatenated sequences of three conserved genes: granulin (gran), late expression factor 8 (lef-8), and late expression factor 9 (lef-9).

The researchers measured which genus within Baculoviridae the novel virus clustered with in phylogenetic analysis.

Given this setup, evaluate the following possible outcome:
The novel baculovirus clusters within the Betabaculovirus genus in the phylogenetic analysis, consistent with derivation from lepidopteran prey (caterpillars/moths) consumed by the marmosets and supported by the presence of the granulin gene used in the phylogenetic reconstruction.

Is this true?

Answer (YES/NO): YES